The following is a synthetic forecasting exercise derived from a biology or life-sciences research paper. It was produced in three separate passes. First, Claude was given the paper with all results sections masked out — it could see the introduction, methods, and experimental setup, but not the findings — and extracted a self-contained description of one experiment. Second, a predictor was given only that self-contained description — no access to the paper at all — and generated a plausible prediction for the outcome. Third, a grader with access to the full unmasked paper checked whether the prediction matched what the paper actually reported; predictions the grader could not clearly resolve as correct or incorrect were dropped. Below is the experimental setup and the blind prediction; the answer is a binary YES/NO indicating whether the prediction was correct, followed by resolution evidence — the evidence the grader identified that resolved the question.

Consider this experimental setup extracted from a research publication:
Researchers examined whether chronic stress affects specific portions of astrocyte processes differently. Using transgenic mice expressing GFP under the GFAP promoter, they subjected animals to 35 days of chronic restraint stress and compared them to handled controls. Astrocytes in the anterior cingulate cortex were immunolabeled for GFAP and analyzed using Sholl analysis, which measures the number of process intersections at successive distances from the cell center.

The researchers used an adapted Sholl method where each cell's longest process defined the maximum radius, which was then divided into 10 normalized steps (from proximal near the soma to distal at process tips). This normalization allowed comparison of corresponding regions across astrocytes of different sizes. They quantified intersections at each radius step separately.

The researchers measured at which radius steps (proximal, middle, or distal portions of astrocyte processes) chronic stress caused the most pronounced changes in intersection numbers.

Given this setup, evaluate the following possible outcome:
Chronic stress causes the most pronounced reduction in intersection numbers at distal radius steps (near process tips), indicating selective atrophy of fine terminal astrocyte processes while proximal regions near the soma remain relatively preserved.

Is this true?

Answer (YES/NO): YES